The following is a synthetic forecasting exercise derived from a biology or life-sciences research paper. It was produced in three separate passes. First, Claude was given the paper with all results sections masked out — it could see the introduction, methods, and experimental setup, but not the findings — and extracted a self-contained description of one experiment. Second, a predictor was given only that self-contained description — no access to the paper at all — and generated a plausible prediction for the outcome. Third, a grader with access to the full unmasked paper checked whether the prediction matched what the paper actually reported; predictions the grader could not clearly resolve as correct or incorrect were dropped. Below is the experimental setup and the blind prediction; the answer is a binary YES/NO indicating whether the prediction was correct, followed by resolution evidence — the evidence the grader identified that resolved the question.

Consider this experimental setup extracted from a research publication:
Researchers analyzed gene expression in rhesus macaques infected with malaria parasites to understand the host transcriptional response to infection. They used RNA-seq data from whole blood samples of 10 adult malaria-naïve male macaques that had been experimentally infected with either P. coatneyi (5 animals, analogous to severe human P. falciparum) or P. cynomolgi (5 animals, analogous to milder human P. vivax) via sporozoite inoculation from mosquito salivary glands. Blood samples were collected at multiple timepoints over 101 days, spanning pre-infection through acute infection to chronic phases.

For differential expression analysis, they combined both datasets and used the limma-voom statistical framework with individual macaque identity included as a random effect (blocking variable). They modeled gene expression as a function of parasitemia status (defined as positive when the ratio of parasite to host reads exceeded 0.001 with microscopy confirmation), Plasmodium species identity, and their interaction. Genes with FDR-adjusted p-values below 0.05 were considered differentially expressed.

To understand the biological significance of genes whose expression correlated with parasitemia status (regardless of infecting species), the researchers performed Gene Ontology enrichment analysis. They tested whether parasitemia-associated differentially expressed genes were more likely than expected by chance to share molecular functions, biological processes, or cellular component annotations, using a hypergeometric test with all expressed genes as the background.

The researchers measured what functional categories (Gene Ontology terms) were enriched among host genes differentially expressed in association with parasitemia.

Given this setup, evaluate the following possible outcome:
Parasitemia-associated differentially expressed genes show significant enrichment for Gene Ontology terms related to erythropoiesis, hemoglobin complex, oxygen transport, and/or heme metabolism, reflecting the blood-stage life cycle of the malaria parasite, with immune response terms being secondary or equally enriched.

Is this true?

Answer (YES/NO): NO